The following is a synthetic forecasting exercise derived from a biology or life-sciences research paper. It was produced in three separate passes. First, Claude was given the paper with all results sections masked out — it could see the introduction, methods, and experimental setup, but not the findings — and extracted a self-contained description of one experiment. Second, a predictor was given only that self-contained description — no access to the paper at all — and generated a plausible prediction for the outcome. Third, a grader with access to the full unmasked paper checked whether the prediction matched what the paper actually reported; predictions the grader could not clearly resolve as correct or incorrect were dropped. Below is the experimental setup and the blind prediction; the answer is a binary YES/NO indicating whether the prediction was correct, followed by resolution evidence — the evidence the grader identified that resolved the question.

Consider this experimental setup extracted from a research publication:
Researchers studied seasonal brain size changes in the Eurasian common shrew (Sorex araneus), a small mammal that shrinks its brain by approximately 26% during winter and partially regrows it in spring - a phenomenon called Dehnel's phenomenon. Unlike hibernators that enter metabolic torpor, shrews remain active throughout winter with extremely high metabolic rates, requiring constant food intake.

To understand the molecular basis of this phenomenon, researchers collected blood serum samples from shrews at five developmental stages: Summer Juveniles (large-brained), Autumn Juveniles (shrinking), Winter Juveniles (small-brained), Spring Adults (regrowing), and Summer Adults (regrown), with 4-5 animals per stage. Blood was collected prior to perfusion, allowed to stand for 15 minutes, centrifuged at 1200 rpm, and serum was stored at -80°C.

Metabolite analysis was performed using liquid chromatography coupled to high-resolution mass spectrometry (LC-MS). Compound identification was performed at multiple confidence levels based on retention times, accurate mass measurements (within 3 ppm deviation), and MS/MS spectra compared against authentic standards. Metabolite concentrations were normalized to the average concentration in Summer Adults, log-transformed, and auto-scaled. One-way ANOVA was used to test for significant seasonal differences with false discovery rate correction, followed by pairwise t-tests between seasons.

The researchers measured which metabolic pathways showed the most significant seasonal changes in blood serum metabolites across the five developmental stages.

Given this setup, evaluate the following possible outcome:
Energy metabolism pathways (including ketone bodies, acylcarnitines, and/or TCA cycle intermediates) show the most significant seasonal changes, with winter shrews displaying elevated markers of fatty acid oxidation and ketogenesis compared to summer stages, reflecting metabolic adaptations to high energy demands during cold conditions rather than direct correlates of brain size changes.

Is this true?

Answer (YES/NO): NO